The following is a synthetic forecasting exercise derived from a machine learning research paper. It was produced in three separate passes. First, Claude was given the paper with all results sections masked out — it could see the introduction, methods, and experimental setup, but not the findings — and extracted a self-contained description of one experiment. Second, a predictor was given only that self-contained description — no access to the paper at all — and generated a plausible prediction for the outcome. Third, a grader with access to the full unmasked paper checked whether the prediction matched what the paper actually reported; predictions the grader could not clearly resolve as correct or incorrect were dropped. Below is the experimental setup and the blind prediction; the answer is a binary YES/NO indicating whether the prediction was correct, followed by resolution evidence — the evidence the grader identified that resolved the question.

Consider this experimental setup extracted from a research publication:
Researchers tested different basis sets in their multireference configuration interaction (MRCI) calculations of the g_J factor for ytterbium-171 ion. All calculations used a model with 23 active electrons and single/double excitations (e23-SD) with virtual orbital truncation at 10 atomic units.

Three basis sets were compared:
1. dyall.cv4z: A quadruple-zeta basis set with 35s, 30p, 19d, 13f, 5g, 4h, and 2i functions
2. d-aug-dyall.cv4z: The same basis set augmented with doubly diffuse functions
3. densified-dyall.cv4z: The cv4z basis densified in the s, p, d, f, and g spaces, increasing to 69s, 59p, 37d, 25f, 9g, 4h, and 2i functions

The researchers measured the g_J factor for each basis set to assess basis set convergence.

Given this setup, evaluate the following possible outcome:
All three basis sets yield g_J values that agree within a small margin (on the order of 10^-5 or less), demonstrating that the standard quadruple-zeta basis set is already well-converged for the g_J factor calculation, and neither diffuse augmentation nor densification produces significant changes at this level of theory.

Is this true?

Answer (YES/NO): YES